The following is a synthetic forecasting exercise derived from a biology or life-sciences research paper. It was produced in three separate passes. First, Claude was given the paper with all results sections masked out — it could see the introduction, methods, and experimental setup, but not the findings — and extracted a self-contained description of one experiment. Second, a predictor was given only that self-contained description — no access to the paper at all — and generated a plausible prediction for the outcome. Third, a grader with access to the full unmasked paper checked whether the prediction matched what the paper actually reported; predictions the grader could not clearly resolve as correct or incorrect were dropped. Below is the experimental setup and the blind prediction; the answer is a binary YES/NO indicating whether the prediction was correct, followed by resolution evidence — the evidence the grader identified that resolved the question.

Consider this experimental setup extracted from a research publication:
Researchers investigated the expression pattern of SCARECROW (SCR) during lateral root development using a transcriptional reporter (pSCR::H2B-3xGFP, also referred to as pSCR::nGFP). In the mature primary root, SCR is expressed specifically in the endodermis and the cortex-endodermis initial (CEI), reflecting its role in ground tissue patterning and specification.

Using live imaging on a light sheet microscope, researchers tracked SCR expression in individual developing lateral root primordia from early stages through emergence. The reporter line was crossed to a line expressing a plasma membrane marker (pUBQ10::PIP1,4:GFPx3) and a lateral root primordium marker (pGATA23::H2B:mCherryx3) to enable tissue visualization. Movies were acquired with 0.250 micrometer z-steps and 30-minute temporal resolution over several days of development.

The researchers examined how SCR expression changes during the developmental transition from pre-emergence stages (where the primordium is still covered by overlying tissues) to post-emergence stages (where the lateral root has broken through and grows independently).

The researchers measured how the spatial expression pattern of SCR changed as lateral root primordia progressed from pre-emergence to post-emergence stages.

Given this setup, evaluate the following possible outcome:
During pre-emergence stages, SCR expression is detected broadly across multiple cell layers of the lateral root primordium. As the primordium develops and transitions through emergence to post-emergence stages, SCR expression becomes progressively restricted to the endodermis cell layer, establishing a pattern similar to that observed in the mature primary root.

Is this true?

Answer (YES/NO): NO